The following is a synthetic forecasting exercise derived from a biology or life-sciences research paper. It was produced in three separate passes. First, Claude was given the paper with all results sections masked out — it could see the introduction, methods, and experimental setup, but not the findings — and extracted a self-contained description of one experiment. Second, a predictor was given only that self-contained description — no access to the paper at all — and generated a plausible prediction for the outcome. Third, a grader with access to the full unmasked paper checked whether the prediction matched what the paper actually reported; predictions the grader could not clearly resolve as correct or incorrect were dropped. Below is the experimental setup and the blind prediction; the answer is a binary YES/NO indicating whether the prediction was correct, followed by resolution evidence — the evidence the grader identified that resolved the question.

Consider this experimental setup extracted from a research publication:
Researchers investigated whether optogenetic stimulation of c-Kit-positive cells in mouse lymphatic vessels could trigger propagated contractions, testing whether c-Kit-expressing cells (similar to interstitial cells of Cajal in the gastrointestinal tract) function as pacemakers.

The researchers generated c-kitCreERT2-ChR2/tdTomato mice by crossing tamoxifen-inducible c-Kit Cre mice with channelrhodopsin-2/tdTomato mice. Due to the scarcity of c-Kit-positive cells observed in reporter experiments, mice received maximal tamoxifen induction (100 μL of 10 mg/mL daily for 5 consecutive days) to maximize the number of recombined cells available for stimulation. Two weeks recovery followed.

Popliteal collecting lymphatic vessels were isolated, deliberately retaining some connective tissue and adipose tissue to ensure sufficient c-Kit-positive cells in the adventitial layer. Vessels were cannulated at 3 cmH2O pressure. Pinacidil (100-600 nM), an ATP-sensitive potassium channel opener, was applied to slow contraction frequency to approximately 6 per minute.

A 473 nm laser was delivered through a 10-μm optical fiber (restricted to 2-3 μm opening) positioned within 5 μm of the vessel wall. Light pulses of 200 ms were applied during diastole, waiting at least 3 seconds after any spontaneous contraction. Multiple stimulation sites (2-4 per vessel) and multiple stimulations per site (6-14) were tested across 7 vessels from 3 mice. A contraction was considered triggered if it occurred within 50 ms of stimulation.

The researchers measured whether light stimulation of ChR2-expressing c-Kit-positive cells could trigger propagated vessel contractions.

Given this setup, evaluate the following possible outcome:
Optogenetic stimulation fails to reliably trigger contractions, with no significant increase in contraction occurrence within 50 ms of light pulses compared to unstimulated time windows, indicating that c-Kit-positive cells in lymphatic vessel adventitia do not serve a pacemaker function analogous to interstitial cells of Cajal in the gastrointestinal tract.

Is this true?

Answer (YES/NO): YES